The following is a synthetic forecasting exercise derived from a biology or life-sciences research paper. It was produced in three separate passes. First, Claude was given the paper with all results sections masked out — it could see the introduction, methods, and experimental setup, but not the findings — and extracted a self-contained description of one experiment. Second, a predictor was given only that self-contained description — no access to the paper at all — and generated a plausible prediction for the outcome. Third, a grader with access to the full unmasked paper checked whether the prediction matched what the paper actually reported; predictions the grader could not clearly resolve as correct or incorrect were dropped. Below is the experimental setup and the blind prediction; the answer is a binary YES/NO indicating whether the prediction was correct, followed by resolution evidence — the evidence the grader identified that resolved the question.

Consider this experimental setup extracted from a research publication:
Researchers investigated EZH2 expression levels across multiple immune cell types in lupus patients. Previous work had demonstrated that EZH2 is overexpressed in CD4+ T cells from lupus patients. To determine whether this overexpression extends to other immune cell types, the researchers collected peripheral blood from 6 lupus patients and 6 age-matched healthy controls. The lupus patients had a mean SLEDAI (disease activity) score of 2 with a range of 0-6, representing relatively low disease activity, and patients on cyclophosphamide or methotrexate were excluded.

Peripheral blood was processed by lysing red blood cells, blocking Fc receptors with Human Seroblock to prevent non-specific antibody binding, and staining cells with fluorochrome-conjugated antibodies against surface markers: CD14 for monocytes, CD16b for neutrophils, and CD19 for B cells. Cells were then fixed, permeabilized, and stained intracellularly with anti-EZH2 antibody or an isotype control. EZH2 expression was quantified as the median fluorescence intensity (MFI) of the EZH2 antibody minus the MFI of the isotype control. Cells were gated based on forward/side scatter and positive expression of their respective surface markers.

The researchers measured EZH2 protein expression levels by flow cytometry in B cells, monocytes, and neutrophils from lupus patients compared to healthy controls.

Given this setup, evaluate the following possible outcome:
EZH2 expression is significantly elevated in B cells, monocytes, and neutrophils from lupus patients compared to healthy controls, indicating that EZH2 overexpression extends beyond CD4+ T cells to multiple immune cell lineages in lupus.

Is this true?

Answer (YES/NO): YES